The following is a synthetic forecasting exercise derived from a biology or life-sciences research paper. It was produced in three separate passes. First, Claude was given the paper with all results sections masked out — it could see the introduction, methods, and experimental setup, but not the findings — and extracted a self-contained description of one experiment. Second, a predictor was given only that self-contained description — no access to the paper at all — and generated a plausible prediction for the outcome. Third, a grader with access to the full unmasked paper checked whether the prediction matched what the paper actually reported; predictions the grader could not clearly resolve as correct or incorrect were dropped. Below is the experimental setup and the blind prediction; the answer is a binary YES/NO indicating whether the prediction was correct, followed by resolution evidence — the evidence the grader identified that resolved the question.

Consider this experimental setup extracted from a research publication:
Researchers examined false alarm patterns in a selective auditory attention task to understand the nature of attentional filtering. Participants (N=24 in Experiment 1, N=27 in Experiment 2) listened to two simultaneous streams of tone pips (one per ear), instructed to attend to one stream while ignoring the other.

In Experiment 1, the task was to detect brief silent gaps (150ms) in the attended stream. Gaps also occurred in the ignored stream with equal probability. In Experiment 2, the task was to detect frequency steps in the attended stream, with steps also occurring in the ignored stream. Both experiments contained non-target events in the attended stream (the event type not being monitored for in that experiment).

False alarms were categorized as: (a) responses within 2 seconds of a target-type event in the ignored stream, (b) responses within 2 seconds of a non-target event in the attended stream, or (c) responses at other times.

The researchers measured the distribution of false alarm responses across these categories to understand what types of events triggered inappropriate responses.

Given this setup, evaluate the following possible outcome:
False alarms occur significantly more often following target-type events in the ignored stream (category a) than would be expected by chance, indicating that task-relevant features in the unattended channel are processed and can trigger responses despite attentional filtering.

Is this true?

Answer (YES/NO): YES